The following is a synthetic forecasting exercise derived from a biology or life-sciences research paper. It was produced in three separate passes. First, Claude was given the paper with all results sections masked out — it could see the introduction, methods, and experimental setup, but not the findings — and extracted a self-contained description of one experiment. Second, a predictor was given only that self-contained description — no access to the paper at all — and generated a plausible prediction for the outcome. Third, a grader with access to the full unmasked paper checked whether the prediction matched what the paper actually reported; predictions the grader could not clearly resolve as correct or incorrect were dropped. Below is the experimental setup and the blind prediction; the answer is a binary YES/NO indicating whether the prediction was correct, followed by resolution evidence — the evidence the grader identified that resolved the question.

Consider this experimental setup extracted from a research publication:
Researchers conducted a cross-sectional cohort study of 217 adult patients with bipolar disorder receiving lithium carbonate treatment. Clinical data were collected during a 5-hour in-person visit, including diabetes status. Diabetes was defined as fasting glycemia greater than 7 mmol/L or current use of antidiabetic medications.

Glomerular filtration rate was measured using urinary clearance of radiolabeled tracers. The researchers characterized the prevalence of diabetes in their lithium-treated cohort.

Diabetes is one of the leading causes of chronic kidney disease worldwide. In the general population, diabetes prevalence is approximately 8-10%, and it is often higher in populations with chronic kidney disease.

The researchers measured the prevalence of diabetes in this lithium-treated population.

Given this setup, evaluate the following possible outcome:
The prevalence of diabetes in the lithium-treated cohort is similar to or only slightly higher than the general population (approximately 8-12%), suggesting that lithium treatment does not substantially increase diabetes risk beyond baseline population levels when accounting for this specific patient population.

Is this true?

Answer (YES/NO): NO